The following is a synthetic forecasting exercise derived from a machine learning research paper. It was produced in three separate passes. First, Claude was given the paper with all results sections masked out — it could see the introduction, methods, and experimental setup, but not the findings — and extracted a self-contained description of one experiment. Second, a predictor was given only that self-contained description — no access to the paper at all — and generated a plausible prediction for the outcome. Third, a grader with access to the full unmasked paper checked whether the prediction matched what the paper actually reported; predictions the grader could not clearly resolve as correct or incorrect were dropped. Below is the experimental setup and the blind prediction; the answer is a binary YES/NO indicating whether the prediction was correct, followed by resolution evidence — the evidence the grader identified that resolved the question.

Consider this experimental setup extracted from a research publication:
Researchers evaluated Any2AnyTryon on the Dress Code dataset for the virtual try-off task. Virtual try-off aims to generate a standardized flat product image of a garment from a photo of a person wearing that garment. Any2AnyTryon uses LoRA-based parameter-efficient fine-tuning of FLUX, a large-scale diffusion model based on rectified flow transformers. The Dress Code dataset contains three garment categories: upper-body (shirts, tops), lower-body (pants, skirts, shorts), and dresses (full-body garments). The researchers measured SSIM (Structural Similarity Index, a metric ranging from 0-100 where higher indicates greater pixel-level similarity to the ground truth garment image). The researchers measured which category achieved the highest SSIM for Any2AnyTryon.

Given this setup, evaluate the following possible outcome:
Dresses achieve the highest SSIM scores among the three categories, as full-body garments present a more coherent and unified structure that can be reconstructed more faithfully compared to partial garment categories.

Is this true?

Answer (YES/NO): NO